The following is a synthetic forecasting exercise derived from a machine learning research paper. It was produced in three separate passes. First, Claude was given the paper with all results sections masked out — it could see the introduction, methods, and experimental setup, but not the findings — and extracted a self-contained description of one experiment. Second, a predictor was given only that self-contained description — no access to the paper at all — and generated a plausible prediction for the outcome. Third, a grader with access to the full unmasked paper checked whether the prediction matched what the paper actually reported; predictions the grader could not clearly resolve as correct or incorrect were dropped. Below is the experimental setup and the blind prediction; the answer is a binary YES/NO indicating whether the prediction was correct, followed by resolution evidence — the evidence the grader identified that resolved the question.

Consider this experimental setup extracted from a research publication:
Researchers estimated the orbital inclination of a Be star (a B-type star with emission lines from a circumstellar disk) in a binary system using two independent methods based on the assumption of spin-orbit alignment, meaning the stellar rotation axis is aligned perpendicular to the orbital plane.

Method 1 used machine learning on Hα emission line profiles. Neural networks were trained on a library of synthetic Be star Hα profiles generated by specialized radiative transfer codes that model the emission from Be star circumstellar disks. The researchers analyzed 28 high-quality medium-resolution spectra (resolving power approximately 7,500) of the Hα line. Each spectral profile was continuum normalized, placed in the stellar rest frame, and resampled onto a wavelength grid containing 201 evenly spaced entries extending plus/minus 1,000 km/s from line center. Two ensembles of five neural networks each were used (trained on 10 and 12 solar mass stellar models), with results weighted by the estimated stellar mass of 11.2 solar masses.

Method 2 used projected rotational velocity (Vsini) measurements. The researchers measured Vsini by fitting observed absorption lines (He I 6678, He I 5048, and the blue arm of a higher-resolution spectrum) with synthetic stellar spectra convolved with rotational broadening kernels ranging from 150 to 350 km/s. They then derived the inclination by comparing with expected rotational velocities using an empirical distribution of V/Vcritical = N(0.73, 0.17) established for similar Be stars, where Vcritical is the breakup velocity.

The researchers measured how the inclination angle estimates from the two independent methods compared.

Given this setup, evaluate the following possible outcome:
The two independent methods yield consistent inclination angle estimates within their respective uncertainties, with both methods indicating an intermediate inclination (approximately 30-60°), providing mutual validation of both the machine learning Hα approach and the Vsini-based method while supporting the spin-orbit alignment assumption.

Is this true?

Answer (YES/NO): YES